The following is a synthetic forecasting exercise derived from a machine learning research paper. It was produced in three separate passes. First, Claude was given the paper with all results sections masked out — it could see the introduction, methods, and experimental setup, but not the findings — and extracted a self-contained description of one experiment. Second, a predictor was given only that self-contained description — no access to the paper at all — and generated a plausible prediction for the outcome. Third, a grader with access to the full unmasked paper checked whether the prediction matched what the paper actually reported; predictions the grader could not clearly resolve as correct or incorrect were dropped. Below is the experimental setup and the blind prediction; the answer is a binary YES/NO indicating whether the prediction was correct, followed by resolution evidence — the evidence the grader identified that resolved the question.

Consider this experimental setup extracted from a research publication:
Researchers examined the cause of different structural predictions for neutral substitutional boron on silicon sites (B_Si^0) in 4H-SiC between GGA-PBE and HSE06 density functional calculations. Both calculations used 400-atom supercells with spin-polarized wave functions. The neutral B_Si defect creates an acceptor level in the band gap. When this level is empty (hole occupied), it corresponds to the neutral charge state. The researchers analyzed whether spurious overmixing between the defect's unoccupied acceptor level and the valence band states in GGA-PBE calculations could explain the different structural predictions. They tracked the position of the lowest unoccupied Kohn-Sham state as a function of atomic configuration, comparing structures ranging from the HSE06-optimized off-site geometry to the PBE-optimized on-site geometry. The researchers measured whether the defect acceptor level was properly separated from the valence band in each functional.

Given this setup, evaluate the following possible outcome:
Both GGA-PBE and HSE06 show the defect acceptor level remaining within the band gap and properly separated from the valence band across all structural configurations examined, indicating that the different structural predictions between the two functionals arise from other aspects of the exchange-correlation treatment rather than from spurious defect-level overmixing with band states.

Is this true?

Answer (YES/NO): NO